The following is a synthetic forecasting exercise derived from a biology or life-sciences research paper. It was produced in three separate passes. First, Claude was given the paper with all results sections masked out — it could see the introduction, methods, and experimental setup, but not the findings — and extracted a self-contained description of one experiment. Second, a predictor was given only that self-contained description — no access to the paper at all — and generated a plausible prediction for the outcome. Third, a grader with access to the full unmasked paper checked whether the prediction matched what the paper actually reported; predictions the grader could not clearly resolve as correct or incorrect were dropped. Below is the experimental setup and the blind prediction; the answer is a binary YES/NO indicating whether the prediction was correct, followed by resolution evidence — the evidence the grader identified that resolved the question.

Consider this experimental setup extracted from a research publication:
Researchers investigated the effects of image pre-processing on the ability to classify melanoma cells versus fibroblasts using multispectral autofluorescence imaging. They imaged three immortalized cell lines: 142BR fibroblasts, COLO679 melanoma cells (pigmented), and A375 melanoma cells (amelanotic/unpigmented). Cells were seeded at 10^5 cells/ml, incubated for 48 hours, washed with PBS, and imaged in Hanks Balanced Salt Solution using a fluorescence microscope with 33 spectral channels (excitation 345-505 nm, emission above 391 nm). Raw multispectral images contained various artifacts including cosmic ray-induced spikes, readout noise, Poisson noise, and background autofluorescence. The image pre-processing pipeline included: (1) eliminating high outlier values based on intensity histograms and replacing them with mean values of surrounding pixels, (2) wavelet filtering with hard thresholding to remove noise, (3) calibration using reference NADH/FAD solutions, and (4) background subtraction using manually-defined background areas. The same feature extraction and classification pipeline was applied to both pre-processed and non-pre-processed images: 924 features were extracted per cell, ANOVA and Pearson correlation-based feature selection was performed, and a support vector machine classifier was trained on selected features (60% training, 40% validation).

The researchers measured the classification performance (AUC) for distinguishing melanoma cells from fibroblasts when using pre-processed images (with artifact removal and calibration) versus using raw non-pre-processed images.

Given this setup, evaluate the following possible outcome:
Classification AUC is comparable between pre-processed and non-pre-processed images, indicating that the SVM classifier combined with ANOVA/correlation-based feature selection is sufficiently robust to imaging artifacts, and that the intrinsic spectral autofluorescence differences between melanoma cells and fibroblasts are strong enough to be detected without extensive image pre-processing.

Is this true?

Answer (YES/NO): NO